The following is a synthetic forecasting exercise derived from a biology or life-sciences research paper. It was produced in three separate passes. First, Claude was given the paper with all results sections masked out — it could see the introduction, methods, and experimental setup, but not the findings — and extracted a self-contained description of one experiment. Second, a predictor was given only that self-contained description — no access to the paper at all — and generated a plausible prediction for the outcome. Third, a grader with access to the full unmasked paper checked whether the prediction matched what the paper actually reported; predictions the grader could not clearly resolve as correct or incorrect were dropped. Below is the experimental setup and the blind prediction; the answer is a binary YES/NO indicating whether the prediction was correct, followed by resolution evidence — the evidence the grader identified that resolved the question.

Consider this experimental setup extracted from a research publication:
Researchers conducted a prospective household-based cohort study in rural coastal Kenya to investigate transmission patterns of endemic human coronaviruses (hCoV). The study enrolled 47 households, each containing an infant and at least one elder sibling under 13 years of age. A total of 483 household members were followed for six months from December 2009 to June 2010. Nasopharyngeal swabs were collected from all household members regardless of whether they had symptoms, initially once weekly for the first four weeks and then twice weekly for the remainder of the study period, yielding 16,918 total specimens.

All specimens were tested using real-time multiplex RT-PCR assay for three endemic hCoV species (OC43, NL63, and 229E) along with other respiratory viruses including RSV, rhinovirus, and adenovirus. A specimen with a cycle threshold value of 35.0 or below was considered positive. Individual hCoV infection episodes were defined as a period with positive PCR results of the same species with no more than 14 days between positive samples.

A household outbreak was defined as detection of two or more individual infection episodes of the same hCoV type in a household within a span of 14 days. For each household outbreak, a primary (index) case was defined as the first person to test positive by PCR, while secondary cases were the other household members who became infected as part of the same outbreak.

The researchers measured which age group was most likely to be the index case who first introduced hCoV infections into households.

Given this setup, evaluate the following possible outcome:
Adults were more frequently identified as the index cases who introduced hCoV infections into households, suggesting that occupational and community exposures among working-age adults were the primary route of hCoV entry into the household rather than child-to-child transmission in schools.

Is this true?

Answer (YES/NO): NO